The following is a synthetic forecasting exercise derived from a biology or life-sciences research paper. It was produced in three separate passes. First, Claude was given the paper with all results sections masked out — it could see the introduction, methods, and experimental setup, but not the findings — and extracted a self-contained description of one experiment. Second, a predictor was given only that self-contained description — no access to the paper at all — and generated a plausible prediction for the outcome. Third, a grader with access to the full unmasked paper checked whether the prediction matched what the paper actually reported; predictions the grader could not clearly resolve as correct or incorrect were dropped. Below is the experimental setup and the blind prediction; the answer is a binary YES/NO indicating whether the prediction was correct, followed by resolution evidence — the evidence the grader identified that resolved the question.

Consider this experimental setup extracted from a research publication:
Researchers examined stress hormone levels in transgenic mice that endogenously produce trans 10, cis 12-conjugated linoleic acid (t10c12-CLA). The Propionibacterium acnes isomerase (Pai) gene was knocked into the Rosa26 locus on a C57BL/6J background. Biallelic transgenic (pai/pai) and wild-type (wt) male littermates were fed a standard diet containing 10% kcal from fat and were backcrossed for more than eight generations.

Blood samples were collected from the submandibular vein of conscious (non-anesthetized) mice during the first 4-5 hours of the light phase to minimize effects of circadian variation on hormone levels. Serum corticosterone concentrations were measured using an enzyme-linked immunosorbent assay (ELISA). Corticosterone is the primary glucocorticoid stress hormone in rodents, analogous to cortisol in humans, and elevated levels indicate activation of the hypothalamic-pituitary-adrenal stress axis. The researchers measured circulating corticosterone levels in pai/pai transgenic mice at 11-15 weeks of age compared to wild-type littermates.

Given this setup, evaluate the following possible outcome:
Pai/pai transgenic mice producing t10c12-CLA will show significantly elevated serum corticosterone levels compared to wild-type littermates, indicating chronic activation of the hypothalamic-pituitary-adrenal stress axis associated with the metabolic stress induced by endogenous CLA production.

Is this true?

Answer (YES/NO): NO